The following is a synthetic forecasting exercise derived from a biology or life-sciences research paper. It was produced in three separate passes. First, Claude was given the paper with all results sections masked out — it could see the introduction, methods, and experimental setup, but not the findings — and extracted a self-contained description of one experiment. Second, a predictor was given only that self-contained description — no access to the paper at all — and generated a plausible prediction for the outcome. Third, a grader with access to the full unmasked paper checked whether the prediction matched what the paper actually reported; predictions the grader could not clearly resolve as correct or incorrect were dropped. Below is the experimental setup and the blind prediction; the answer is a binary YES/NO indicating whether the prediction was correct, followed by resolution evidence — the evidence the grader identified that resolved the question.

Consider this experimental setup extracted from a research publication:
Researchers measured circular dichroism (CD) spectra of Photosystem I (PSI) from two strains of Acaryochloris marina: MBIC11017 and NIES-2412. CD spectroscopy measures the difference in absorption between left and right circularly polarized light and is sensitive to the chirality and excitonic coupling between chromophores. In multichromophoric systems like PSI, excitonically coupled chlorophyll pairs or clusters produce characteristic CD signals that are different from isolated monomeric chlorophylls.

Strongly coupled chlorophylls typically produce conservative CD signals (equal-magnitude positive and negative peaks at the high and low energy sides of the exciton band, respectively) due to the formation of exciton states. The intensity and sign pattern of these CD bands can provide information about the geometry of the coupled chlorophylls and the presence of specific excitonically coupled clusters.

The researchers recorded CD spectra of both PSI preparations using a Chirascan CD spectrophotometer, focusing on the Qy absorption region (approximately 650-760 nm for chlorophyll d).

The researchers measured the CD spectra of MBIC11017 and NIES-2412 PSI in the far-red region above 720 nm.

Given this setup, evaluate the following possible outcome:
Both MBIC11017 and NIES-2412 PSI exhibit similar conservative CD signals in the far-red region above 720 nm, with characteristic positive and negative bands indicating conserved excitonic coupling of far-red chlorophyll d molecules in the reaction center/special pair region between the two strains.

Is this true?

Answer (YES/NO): NO